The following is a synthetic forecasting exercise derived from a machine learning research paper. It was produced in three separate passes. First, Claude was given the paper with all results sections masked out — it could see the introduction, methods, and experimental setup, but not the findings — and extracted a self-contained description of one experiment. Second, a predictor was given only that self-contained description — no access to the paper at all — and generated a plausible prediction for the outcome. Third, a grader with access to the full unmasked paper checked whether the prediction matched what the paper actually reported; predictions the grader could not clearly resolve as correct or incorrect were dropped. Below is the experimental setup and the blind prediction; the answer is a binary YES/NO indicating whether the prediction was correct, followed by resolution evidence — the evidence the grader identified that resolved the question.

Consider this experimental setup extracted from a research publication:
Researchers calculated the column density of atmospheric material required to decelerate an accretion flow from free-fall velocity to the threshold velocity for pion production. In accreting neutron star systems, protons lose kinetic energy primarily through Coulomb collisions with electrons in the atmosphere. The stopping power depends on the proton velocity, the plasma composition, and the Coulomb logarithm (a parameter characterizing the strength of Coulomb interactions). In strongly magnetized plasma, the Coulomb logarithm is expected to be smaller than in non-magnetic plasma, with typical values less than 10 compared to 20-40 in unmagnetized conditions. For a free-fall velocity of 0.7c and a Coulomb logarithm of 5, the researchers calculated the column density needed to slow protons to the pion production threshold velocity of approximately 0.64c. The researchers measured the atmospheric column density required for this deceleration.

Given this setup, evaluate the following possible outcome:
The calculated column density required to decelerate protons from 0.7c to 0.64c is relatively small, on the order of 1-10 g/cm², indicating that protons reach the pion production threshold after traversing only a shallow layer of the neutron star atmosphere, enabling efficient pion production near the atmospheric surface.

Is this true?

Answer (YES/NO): NO